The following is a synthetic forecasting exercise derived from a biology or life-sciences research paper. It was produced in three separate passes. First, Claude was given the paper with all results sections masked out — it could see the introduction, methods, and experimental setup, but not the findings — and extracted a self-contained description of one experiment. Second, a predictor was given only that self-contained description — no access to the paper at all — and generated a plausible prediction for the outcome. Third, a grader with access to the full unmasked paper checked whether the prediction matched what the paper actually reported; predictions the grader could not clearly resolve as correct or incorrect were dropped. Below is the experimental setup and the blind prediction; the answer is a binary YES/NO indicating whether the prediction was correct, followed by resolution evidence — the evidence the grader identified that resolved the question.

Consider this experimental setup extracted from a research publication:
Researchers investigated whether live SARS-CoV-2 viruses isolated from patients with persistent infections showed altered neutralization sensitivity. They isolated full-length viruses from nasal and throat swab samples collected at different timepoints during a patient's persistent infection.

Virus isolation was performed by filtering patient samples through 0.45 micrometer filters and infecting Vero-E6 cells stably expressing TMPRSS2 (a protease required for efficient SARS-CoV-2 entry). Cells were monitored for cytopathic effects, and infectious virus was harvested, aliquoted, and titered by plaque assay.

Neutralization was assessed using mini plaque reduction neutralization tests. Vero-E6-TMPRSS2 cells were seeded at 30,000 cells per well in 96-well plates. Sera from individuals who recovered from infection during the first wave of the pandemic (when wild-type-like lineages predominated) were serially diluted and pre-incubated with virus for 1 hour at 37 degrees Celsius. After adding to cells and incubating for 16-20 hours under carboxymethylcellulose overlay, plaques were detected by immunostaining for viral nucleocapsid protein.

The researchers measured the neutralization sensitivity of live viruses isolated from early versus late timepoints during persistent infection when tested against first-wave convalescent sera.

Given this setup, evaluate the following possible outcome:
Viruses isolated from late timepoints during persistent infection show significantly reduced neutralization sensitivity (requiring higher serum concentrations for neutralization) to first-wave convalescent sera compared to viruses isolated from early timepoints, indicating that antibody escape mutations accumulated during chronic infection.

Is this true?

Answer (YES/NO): YES